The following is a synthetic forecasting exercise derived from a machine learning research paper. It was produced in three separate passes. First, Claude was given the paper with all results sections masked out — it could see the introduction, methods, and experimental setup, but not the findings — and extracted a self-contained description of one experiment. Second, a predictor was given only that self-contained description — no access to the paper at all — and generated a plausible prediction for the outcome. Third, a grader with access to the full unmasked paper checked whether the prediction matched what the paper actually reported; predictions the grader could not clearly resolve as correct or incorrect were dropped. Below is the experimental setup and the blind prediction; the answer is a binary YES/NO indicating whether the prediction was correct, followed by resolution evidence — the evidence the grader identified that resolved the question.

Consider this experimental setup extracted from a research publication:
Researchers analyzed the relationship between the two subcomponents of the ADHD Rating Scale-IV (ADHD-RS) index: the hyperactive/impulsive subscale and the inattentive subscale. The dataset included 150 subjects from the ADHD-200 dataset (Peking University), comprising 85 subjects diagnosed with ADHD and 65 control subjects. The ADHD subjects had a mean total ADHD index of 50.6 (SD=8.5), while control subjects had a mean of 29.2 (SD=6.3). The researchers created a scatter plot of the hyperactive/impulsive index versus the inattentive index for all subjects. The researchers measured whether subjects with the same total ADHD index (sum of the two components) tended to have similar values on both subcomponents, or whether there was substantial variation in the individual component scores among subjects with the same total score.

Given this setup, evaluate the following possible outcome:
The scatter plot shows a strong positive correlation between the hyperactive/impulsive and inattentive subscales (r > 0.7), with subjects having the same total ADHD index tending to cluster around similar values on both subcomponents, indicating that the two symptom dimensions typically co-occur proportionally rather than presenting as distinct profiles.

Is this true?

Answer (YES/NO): NO